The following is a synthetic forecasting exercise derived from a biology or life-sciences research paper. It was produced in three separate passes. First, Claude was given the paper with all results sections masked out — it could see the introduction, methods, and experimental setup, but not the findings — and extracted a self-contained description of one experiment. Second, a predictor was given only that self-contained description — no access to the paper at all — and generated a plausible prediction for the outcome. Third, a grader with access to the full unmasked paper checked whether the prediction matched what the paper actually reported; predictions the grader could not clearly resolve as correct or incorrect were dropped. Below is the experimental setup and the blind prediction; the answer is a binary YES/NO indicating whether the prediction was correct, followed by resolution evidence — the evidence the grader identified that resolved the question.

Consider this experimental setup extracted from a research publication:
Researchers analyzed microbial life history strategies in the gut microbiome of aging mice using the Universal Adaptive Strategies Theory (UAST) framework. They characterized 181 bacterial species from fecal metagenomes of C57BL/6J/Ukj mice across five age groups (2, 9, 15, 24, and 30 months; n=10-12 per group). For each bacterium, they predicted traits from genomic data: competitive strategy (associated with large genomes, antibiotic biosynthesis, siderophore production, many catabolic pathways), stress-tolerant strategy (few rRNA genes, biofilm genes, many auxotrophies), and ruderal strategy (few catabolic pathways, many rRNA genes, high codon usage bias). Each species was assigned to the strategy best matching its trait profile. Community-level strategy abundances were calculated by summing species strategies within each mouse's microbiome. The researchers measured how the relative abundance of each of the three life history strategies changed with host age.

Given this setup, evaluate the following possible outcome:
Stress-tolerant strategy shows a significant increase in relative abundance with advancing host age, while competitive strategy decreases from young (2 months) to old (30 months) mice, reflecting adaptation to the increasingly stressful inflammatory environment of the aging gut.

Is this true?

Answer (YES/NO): NO